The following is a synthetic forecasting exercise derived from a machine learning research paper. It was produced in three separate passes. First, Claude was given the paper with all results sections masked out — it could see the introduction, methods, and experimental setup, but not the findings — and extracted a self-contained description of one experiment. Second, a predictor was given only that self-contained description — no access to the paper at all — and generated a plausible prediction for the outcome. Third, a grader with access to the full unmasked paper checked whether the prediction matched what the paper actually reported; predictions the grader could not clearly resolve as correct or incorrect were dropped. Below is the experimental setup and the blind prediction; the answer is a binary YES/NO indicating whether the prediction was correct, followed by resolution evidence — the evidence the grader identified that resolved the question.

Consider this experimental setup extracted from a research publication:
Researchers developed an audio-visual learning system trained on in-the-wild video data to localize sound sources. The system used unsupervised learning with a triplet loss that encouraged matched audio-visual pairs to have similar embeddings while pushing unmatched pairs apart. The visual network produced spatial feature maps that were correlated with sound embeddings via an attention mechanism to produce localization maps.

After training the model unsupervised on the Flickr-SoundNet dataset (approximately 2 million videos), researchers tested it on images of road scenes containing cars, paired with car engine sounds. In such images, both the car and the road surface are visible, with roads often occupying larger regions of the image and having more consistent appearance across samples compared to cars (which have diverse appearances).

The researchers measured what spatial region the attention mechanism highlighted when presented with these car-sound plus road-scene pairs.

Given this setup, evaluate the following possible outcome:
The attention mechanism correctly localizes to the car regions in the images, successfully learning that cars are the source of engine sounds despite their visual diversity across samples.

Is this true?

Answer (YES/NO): NO